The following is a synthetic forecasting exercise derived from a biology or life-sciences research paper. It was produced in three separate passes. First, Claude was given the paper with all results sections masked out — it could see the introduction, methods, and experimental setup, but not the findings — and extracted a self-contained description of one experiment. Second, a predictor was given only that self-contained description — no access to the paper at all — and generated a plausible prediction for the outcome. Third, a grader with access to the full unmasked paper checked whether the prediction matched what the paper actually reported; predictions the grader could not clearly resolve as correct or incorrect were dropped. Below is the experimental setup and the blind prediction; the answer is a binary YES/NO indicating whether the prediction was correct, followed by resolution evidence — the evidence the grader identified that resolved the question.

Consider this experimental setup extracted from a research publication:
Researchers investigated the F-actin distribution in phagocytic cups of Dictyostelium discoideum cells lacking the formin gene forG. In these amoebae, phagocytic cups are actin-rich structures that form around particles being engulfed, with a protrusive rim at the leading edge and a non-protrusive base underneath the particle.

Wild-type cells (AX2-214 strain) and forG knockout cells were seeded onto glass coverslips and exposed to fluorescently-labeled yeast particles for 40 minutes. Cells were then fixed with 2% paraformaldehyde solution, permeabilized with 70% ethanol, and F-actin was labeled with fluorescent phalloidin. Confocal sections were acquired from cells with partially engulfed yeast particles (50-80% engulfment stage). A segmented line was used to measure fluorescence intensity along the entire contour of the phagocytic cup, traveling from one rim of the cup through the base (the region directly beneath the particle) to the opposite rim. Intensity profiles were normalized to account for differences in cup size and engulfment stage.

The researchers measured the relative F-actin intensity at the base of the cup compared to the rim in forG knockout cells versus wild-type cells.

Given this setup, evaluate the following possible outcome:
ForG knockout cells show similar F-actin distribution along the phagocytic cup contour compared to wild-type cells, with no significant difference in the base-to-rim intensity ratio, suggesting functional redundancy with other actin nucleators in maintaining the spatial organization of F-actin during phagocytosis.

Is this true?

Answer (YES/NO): NO